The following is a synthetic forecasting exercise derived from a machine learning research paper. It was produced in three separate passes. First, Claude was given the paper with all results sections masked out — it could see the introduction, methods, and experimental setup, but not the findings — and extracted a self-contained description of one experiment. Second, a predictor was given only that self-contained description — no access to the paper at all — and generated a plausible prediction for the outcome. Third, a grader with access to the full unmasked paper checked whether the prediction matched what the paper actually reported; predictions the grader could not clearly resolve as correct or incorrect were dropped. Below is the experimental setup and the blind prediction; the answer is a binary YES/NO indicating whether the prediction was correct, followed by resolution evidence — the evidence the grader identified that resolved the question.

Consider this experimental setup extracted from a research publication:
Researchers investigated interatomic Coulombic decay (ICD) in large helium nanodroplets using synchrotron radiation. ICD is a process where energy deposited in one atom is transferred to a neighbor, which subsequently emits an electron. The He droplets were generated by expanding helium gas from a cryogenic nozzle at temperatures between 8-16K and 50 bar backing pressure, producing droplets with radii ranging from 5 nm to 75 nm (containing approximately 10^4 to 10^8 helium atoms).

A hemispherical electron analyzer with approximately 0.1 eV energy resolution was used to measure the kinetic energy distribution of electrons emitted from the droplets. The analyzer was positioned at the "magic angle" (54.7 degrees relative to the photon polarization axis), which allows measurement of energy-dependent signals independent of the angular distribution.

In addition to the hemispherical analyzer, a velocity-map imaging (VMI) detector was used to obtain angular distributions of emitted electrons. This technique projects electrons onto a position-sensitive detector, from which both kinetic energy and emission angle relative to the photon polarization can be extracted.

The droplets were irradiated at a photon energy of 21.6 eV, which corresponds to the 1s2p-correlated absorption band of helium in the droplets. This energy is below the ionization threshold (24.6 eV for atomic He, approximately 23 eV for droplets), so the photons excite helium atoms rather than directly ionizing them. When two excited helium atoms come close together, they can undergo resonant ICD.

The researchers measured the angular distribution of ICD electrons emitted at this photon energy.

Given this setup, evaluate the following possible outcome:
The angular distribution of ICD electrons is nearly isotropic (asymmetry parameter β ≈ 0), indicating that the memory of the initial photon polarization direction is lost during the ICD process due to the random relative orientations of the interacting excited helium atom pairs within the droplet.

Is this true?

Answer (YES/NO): YES